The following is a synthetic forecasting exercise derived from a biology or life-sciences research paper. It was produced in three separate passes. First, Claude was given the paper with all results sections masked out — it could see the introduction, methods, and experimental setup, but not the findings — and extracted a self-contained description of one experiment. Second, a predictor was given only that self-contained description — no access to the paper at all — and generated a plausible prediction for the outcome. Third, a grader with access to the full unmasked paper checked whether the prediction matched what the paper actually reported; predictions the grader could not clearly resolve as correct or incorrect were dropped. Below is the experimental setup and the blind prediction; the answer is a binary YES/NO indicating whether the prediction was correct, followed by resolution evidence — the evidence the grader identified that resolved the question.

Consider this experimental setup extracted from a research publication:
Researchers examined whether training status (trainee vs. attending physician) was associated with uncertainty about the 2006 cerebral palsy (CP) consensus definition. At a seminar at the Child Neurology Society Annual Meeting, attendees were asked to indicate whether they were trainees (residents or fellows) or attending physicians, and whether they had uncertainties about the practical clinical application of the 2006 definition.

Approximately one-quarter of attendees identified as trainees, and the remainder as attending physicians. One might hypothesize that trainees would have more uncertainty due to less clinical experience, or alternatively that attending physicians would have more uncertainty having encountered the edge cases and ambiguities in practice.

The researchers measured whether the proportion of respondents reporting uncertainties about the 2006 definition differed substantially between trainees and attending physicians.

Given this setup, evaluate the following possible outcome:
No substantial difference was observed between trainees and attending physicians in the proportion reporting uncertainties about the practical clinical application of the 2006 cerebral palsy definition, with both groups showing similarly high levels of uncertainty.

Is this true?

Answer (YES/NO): YES